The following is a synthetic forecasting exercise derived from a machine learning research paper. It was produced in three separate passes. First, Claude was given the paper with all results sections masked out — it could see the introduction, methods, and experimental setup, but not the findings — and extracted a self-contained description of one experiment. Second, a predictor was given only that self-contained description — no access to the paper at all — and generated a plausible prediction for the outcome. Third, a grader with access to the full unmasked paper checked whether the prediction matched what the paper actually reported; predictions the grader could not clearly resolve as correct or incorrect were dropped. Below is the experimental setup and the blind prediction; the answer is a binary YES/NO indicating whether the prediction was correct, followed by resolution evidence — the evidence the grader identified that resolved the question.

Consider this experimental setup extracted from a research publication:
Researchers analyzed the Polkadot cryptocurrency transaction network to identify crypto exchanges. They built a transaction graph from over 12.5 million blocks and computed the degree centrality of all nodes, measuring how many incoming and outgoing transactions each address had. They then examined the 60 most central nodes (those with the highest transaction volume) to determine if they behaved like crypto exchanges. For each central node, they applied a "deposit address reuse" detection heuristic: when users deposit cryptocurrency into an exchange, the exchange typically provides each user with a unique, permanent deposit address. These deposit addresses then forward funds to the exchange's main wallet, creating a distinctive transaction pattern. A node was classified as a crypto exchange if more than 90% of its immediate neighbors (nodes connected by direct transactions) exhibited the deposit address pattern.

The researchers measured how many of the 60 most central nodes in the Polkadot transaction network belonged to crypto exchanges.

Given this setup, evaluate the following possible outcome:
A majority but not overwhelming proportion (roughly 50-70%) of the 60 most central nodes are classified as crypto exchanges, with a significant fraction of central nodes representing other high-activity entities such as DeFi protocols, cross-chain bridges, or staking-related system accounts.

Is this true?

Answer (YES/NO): YES